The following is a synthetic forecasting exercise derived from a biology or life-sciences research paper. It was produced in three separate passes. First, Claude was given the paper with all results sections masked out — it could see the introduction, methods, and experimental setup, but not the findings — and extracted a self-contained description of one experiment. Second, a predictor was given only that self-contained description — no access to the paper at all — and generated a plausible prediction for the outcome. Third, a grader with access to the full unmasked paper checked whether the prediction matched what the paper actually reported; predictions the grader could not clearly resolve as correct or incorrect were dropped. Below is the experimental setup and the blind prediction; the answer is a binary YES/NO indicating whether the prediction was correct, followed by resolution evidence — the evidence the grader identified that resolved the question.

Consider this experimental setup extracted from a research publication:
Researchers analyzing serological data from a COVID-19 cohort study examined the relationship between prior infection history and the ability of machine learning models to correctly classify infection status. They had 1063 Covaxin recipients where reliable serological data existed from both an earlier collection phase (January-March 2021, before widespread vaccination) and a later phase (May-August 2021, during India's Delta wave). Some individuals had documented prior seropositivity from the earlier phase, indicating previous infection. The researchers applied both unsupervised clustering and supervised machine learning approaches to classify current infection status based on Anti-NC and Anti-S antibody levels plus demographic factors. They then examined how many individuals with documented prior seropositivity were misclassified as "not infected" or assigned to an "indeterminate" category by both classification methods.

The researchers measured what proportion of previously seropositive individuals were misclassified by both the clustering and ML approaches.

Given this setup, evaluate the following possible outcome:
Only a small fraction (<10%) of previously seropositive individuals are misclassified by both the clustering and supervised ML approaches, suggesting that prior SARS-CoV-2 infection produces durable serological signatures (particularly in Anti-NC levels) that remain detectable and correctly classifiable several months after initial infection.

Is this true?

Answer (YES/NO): YES